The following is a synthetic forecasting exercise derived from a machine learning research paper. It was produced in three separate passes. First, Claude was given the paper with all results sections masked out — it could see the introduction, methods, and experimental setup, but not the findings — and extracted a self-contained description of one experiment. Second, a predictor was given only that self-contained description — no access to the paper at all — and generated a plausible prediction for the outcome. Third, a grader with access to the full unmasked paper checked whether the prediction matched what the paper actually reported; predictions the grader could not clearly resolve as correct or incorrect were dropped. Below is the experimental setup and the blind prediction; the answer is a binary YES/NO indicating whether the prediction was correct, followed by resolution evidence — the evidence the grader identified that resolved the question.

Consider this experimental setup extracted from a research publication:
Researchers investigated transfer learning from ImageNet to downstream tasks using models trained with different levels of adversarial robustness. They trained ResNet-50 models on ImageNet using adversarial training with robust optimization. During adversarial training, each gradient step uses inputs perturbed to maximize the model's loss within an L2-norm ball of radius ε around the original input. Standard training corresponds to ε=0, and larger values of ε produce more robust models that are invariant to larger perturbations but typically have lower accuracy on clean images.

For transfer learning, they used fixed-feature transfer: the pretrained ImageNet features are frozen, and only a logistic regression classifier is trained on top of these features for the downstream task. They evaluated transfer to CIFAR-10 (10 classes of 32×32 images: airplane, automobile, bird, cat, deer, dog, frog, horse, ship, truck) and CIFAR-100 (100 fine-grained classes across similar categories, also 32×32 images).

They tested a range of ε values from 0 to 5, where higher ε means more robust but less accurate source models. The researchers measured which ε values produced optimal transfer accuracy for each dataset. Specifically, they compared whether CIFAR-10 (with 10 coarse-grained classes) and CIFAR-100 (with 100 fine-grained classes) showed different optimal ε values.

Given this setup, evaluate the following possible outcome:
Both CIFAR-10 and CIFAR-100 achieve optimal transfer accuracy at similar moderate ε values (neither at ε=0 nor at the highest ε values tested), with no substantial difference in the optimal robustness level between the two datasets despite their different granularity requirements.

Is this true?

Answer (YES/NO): NO